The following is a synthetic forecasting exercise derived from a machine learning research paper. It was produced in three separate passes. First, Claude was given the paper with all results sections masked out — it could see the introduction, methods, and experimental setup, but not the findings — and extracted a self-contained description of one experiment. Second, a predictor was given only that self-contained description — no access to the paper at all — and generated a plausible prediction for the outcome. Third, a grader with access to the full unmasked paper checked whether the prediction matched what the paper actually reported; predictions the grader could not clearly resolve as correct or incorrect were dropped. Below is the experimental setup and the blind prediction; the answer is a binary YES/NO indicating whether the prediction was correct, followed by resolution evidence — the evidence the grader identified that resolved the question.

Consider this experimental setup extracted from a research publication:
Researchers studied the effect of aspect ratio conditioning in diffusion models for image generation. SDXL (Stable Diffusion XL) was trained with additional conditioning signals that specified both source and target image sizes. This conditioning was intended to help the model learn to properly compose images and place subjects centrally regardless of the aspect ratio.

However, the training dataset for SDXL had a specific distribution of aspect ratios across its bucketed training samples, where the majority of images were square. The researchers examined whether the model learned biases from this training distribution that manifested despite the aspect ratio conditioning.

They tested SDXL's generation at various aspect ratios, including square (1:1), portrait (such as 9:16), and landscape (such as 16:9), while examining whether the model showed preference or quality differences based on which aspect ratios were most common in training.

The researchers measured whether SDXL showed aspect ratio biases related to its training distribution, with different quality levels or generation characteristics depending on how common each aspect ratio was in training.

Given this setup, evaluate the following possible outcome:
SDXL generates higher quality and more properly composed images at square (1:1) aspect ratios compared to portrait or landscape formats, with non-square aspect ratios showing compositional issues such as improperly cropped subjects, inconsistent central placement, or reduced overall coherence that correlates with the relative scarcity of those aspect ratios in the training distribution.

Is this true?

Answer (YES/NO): YES